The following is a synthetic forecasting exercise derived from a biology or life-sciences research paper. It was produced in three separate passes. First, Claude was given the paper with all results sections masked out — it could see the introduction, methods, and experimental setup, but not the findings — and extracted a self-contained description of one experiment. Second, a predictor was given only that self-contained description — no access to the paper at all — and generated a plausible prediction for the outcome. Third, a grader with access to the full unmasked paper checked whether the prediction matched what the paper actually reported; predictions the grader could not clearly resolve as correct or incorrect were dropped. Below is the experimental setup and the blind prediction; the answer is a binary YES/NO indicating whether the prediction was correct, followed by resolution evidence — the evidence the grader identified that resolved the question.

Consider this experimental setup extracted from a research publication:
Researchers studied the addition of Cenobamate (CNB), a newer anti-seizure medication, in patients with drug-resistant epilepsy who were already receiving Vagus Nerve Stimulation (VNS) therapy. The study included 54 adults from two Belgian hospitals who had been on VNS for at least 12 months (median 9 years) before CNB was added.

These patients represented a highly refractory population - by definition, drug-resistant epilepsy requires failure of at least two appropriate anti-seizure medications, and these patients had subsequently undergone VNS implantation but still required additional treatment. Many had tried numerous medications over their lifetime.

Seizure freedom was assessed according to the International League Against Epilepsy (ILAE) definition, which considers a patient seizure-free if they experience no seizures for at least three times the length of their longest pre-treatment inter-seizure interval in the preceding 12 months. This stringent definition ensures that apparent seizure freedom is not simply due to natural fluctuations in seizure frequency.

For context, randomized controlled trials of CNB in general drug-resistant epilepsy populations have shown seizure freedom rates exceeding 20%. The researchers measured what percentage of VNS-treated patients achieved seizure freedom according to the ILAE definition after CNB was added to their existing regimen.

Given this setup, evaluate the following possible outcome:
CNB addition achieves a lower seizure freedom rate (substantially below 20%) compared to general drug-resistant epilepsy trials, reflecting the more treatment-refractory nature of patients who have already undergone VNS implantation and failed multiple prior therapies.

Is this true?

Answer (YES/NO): YES